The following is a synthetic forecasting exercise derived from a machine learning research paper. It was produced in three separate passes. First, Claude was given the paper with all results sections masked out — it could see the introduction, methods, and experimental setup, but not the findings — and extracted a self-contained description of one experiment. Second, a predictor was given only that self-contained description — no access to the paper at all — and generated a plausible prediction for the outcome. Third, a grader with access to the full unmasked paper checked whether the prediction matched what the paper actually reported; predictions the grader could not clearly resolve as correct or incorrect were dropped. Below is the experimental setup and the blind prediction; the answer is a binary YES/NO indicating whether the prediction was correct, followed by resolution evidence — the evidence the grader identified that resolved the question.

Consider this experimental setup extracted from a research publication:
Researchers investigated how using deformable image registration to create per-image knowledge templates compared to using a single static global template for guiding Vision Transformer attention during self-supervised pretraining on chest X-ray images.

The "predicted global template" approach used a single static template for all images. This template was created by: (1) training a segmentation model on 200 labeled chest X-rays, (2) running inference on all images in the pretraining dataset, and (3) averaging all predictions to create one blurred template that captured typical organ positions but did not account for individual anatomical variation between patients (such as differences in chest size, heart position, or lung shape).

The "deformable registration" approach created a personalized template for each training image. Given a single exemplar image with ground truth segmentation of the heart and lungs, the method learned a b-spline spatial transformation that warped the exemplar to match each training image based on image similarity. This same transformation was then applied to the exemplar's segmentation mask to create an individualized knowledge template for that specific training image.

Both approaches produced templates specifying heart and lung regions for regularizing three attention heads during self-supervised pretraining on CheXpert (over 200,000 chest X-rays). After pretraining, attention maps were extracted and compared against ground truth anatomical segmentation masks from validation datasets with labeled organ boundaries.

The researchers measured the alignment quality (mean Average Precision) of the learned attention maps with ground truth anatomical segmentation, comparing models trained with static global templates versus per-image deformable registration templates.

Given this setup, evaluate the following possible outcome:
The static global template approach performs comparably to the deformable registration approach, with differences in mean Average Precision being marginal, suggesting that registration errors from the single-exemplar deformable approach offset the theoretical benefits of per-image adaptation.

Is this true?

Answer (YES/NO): NO